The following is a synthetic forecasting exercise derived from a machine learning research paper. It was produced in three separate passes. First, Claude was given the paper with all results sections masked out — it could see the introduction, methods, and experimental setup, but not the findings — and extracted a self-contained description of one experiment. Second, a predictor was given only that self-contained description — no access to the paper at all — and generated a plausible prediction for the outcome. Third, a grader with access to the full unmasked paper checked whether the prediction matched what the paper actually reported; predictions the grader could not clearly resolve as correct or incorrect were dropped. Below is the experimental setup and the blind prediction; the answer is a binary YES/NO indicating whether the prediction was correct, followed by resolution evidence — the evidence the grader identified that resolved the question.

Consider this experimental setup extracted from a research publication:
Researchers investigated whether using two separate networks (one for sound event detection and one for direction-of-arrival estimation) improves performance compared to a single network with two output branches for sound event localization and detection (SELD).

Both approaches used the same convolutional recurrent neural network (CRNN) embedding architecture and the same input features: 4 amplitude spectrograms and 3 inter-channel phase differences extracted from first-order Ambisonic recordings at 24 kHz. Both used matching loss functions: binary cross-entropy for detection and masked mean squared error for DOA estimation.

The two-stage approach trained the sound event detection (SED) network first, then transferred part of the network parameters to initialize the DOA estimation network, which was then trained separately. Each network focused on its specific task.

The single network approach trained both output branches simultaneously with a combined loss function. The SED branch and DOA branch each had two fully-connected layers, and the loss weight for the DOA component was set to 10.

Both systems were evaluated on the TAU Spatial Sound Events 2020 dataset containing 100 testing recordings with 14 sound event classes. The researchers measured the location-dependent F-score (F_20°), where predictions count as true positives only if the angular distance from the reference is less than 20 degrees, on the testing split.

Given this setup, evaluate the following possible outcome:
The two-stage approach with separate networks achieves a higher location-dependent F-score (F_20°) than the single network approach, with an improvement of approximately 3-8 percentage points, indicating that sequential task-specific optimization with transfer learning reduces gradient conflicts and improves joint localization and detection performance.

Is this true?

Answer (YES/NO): NO